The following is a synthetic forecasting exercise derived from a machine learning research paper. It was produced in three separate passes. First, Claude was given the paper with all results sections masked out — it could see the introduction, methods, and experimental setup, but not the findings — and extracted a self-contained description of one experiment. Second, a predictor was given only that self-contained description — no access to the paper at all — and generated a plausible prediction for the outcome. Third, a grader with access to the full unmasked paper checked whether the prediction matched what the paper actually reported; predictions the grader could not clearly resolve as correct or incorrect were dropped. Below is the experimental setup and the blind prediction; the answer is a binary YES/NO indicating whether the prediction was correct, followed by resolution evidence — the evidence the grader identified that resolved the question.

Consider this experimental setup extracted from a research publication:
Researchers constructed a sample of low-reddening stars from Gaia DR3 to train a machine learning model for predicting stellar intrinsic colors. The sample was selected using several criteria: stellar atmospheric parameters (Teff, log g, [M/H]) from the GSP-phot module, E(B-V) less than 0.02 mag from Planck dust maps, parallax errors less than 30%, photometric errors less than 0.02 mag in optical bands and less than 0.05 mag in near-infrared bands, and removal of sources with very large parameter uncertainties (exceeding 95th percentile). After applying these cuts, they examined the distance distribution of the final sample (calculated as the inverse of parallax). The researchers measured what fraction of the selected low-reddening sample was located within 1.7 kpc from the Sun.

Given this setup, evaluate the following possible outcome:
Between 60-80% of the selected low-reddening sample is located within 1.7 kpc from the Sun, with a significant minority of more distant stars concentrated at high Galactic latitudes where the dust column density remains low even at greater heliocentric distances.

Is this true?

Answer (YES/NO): NO